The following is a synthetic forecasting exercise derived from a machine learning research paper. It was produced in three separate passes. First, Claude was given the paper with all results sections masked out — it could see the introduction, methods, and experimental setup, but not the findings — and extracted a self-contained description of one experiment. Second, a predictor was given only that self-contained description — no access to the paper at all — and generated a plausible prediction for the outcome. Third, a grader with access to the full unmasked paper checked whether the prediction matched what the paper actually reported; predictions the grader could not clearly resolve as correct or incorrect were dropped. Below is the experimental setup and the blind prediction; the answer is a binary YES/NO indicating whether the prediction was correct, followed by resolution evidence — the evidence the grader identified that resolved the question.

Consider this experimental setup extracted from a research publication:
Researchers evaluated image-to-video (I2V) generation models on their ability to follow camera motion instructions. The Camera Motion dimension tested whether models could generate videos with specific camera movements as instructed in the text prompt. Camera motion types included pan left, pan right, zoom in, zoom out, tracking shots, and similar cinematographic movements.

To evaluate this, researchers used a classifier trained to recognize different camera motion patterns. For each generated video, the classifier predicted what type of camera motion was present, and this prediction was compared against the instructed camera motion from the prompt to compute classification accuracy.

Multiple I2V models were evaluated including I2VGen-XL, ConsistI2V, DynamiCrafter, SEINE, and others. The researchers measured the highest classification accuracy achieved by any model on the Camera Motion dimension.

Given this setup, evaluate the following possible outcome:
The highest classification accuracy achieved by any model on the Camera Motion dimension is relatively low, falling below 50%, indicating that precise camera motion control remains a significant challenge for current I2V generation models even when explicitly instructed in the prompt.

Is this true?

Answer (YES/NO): YES